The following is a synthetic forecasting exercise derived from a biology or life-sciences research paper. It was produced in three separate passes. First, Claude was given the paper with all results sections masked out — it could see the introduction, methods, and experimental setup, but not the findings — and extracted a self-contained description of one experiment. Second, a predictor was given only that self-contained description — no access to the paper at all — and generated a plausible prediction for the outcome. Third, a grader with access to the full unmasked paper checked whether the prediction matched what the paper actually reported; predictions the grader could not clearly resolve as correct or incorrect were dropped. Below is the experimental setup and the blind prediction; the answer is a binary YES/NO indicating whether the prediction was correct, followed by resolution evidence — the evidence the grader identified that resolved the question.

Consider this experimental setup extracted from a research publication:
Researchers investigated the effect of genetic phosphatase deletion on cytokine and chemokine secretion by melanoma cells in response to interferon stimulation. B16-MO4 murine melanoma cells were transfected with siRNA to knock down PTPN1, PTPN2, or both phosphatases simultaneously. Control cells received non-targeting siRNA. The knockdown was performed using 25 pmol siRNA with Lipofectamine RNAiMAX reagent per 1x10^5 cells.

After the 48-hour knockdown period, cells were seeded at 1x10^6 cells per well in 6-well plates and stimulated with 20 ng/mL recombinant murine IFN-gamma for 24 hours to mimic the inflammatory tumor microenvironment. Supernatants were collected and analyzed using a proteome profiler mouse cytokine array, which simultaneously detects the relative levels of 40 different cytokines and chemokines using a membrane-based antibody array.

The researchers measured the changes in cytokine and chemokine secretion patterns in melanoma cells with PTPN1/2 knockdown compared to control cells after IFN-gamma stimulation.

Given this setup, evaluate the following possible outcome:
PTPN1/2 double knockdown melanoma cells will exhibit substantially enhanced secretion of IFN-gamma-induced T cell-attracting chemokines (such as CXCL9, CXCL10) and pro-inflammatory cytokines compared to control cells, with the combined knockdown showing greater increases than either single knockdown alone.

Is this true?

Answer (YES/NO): YES